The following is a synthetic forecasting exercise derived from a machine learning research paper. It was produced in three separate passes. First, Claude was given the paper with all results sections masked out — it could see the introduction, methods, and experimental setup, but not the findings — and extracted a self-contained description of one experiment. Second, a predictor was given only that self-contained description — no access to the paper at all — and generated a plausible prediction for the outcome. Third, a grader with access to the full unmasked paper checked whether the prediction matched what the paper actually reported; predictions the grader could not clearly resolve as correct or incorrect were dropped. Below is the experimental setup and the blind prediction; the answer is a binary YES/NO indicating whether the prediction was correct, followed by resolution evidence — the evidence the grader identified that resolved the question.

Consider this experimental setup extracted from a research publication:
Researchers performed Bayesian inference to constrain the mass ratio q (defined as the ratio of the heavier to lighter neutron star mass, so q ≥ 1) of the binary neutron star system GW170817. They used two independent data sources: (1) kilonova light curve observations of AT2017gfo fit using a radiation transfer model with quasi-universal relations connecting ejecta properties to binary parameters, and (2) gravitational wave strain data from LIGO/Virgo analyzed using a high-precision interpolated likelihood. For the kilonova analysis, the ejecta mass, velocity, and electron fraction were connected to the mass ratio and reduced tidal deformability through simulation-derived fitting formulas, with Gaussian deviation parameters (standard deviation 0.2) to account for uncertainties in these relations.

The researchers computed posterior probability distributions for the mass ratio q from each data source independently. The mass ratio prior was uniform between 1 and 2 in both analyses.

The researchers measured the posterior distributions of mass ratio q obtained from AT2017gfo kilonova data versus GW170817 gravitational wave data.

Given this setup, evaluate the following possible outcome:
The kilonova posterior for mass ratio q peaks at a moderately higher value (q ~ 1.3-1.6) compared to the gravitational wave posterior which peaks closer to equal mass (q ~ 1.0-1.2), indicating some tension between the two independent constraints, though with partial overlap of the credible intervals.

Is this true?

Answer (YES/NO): NO